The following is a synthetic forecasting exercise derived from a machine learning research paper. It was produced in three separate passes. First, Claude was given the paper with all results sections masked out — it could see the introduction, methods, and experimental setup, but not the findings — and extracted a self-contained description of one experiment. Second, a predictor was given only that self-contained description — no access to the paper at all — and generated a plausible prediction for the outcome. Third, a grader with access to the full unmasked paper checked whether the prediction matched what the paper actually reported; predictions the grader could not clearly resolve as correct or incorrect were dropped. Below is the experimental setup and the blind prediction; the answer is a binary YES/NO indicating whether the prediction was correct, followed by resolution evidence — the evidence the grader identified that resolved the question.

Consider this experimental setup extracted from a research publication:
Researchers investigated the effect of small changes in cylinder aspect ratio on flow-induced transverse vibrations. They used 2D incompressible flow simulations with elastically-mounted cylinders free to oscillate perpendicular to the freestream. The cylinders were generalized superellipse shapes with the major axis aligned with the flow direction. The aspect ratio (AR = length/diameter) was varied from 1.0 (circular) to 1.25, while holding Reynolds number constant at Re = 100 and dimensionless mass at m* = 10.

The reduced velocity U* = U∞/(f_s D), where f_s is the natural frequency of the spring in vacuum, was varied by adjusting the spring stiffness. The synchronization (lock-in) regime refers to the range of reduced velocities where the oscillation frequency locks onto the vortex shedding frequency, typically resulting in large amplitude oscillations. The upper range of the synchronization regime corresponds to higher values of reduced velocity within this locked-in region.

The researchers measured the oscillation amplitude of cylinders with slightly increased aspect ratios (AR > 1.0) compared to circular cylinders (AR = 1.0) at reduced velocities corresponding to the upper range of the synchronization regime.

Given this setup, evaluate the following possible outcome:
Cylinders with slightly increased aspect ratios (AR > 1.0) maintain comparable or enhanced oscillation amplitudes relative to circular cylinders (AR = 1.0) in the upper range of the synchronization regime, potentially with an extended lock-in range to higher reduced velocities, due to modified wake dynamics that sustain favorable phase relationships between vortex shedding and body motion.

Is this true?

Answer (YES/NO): NO